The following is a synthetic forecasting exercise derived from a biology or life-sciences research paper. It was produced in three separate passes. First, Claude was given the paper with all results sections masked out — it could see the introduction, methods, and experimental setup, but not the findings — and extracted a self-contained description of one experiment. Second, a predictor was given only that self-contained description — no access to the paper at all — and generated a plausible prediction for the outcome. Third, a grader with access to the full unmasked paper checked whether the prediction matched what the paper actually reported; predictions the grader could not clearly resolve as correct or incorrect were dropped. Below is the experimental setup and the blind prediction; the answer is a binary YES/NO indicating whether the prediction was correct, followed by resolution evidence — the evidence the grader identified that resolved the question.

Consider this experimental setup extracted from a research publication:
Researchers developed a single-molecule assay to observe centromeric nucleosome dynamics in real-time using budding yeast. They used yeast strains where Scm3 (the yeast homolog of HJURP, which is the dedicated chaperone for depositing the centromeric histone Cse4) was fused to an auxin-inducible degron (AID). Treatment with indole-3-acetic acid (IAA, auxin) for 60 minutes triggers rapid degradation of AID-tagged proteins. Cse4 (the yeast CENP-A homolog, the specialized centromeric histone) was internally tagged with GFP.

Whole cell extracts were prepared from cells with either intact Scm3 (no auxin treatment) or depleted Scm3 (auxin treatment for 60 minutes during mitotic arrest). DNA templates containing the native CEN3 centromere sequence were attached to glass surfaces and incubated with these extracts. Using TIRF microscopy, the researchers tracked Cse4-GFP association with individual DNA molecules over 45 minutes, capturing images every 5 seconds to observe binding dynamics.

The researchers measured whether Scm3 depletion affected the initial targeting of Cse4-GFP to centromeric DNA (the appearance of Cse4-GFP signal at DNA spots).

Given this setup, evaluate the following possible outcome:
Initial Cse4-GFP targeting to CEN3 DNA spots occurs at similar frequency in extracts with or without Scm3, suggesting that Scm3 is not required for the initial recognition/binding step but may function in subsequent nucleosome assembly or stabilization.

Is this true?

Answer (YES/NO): YES